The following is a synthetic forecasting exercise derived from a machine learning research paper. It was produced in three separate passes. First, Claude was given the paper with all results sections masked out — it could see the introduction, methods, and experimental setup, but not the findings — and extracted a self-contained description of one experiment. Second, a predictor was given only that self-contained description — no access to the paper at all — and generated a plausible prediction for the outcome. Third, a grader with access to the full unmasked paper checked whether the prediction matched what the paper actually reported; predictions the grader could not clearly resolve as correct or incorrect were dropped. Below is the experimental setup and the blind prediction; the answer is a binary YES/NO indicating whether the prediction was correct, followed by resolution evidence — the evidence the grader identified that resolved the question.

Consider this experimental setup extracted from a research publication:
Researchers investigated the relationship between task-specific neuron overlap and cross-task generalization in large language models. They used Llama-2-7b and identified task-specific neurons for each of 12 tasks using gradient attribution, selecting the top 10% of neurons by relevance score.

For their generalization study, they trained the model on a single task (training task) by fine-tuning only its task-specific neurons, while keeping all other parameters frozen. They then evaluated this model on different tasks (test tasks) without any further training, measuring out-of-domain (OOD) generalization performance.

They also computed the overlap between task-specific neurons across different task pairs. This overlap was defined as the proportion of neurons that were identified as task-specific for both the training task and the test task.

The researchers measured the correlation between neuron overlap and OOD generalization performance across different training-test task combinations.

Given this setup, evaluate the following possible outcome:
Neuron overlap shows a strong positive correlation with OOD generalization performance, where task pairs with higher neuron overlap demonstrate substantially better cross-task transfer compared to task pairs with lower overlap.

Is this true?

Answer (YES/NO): YES